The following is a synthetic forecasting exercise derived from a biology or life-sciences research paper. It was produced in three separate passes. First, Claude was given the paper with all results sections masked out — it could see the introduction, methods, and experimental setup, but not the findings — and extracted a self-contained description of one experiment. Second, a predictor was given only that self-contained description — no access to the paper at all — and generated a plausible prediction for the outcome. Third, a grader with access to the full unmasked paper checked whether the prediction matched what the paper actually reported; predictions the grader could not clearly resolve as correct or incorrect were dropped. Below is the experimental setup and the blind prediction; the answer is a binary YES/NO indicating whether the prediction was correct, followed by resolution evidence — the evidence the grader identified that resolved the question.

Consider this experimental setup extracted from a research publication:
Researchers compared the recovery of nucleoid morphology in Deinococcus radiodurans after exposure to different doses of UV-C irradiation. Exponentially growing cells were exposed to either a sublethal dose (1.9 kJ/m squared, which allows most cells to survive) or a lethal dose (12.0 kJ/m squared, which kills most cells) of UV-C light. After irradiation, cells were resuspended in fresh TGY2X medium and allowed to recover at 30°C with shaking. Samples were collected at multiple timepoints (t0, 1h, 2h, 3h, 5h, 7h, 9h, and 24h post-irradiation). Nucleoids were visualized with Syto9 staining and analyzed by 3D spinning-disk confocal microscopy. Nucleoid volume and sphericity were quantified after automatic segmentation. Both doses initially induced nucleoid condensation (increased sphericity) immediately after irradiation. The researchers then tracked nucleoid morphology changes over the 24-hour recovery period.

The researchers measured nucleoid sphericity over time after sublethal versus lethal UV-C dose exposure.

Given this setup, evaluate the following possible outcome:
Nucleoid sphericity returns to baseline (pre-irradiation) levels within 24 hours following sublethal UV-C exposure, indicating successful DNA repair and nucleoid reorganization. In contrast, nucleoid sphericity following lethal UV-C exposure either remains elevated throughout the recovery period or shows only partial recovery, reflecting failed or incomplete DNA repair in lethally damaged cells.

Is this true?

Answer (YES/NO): YES